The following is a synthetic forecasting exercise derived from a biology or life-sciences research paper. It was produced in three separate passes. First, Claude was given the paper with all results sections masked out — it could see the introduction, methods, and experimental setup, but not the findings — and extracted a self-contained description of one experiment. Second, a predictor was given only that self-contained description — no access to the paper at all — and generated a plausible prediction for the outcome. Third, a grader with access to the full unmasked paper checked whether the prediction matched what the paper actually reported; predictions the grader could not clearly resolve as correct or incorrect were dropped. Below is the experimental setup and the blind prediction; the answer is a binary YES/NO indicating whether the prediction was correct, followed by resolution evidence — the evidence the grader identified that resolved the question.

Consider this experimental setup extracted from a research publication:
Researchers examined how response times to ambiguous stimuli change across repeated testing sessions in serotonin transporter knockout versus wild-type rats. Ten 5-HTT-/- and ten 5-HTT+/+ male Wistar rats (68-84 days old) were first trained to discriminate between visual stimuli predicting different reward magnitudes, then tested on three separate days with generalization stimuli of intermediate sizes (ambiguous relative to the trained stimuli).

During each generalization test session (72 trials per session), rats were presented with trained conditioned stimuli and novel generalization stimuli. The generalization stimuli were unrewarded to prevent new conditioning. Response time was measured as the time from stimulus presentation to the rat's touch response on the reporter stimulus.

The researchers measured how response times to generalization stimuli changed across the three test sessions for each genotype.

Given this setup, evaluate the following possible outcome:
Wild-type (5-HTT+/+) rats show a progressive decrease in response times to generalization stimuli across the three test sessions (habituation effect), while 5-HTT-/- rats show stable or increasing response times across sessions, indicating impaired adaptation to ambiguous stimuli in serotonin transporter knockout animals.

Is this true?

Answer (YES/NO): NO